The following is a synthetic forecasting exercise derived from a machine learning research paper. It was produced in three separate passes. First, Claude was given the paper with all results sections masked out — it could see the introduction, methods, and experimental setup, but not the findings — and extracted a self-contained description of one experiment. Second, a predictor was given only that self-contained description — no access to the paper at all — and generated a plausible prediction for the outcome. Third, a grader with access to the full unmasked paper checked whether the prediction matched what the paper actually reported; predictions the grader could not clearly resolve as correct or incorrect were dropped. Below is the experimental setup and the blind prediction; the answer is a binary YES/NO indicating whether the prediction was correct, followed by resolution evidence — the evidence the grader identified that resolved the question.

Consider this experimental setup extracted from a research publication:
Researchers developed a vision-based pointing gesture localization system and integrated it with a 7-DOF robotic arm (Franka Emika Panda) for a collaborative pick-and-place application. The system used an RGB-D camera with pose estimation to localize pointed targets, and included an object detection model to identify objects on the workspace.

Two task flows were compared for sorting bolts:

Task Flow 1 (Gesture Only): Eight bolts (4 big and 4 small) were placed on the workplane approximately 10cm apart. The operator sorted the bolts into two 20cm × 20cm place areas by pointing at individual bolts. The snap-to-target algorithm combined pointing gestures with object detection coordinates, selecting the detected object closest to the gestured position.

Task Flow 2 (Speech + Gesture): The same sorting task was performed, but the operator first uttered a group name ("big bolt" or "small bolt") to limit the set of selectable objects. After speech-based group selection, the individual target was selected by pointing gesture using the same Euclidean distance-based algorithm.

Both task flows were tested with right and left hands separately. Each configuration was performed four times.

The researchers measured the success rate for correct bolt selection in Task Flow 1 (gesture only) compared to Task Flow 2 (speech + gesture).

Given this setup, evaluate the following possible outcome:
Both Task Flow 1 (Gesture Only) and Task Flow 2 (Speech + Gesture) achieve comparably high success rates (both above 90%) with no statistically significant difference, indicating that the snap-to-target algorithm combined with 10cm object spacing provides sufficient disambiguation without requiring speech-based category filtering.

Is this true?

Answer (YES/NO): NO